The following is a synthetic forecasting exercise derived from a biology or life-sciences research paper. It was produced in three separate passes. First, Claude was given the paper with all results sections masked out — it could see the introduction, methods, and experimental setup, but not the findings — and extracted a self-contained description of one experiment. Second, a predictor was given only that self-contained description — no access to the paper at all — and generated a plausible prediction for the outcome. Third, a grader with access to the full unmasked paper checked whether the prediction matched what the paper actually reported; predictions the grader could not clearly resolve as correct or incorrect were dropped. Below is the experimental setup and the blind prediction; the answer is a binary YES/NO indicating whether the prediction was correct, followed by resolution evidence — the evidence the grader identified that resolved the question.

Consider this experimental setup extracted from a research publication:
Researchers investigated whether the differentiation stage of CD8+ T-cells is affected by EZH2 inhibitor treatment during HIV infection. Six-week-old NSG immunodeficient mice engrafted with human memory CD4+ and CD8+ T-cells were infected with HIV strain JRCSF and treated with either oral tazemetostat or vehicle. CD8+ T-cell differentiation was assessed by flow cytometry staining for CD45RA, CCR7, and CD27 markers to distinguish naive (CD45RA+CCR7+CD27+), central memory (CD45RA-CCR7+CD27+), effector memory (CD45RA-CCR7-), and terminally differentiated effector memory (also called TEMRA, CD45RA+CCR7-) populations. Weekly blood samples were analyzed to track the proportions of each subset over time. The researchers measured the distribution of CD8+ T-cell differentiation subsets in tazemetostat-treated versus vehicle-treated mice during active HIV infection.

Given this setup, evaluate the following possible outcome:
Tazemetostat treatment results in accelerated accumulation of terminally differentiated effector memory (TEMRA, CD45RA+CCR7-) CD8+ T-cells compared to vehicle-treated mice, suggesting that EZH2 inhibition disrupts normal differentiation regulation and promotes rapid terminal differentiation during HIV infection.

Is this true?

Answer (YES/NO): NO